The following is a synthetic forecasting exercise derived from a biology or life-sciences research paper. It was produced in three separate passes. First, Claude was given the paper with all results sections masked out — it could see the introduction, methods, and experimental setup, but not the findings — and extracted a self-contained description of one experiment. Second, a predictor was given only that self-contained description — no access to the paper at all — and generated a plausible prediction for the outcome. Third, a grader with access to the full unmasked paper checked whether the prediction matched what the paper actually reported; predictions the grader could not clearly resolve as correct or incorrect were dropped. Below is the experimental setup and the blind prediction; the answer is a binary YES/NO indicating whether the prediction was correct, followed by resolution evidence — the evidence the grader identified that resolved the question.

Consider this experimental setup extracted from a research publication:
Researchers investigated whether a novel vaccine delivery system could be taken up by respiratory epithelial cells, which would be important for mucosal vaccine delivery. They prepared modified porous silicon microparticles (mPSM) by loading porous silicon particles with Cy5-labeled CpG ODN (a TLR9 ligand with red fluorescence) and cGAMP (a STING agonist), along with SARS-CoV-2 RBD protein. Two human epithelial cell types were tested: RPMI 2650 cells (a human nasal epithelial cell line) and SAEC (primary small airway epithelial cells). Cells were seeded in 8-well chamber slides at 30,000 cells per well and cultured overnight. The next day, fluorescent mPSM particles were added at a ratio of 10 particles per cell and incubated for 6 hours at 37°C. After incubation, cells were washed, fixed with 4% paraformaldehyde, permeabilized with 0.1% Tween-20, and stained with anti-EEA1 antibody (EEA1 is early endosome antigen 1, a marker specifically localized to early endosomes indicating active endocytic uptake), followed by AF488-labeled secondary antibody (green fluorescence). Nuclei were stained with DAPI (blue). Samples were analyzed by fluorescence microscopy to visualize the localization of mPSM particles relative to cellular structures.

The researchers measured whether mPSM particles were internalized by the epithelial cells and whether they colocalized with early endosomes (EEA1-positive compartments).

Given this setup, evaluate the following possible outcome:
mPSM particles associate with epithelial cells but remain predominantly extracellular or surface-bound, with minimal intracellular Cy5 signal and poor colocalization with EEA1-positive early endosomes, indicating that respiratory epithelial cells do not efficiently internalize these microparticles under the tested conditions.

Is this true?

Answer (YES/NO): NO